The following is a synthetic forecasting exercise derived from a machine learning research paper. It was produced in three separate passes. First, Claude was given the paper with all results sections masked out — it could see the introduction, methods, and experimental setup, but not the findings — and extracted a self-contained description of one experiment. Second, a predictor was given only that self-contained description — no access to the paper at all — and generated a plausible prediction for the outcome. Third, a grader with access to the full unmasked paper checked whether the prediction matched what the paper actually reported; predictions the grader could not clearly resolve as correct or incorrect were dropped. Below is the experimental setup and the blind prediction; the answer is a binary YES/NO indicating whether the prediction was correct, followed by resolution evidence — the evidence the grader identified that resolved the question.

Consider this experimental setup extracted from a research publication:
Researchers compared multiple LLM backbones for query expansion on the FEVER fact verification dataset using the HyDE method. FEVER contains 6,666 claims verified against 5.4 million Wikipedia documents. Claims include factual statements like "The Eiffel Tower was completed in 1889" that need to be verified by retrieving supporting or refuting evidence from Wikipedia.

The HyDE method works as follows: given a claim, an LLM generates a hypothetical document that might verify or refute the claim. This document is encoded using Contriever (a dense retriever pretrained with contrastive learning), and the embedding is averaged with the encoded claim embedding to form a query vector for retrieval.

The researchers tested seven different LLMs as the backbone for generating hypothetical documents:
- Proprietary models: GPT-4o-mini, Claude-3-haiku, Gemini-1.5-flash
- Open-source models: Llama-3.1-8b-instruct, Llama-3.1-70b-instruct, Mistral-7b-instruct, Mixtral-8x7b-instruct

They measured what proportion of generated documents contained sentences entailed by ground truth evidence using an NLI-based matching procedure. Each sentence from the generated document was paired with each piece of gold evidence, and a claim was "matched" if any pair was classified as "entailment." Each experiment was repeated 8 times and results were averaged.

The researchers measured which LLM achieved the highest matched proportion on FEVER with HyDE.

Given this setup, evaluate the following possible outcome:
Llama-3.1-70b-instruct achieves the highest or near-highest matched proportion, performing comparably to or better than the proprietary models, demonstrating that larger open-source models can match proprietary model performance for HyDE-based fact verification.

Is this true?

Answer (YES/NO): NO